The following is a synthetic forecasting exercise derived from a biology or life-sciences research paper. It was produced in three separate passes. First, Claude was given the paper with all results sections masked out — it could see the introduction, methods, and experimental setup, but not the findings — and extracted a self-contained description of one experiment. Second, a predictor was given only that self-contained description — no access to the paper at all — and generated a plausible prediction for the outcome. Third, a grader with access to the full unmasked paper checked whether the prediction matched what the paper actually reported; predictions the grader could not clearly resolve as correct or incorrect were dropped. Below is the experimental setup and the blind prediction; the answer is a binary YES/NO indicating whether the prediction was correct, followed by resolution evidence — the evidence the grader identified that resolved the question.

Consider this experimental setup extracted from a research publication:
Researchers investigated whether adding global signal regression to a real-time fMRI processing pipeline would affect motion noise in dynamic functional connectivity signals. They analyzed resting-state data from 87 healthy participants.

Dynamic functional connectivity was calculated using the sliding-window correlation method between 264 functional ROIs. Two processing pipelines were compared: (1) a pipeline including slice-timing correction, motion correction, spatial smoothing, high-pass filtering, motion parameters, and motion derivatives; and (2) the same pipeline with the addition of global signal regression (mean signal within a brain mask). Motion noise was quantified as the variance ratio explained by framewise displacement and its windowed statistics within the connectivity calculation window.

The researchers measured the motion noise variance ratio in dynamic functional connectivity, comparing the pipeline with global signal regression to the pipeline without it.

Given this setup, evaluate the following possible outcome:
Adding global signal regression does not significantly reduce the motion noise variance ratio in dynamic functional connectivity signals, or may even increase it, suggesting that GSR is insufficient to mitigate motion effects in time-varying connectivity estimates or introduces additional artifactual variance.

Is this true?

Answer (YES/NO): NO